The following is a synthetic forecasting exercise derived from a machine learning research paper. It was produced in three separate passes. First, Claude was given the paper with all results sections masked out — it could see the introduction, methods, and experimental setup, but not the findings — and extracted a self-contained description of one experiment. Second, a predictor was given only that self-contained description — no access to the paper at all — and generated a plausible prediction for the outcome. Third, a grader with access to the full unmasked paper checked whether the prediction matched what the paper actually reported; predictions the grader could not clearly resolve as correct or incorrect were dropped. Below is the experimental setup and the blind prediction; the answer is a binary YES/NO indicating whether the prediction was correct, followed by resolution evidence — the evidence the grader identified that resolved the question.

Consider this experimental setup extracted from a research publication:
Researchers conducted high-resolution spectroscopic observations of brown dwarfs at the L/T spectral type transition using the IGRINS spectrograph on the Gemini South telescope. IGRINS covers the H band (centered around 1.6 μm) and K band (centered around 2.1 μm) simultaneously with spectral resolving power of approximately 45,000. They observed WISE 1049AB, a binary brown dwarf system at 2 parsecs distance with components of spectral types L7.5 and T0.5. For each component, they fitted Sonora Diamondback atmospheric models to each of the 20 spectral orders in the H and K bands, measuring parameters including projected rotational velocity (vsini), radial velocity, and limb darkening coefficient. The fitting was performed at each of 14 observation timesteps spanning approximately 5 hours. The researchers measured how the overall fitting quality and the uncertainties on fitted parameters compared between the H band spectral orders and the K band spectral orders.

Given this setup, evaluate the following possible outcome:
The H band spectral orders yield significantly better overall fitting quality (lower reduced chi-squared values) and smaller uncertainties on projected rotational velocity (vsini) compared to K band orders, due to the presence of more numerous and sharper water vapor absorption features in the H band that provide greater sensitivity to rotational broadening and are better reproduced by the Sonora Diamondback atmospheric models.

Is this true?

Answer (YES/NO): NO